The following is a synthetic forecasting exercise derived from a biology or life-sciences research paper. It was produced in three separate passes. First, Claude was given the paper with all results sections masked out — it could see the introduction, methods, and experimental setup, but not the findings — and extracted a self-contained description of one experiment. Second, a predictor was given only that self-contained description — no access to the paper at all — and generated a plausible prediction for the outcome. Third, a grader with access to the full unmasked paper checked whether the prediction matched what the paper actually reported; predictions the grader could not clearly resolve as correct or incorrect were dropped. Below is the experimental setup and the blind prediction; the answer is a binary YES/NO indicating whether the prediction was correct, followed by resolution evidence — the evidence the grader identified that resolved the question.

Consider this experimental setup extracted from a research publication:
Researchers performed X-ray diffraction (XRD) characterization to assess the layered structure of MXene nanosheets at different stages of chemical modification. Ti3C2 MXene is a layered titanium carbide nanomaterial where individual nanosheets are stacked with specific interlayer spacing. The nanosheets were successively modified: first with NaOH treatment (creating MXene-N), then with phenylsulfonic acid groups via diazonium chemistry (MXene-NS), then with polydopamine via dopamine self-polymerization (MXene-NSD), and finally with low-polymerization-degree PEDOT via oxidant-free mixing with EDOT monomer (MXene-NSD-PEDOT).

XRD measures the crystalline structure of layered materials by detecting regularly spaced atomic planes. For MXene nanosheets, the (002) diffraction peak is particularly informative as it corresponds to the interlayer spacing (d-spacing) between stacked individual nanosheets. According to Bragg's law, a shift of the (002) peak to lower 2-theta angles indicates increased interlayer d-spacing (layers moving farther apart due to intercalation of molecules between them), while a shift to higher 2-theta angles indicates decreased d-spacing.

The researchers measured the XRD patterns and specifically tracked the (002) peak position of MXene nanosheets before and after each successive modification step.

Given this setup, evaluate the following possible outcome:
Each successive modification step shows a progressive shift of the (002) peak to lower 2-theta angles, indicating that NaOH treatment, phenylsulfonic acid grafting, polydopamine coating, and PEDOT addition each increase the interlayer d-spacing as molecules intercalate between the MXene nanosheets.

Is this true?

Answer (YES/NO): YES